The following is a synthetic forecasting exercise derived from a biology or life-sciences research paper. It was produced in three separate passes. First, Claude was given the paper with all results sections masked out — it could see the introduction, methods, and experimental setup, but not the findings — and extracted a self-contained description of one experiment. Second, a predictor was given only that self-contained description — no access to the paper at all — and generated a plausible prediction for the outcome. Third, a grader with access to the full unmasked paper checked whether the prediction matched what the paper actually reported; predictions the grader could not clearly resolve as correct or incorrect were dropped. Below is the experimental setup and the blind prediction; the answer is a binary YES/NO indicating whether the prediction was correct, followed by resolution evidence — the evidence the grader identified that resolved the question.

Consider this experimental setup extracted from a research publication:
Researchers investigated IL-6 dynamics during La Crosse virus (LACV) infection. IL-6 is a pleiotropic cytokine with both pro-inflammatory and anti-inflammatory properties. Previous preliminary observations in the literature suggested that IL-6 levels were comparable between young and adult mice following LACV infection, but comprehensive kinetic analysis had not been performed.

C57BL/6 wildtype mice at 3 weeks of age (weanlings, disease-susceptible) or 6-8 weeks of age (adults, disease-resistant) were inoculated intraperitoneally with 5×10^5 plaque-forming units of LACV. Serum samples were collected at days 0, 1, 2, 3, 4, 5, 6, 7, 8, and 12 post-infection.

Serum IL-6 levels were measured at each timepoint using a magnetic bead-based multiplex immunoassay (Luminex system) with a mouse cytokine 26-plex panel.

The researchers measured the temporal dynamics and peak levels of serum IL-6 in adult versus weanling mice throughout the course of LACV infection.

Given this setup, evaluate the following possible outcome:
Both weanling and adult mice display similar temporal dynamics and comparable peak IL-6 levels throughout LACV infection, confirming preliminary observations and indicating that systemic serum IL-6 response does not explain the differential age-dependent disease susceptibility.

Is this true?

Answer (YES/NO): NO